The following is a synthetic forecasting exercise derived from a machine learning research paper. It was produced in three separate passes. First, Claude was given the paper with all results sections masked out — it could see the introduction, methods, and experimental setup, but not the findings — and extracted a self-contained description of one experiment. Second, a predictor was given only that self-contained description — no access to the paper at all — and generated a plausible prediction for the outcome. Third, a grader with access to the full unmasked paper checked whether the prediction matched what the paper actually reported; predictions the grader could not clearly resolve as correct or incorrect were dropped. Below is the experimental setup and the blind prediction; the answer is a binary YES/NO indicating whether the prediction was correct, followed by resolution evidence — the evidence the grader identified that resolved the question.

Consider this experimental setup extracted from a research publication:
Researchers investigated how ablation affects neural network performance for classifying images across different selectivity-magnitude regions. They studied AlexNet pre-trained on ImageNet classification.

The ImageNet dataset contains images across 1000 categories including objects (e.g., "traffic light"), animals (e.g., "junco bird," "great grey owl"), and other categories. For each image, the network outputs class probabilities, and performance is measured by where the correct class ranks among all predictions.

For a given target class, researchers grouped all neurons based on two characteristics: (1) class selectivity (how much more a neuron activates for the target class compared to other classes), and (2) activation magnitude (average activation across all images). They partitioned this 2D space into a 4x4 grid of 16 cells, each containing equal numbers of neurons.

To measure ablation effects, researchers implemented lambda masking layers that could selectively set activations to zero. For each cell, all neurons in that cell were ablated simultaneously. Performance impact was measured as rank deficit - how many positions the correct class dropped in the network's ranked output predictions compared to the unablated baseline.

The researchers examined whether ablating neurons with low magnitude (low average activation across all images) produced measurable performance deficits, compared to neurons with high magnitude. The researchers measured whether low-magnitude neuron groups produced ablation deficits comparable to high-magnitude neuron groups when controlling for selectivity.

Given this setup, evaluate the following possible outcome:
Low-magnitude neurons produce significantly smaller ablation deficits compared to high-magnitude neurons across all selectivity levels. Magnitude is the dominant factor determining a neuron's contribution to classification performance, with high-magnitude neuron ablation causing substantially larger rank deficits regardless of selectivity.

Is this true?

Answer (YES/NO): NO